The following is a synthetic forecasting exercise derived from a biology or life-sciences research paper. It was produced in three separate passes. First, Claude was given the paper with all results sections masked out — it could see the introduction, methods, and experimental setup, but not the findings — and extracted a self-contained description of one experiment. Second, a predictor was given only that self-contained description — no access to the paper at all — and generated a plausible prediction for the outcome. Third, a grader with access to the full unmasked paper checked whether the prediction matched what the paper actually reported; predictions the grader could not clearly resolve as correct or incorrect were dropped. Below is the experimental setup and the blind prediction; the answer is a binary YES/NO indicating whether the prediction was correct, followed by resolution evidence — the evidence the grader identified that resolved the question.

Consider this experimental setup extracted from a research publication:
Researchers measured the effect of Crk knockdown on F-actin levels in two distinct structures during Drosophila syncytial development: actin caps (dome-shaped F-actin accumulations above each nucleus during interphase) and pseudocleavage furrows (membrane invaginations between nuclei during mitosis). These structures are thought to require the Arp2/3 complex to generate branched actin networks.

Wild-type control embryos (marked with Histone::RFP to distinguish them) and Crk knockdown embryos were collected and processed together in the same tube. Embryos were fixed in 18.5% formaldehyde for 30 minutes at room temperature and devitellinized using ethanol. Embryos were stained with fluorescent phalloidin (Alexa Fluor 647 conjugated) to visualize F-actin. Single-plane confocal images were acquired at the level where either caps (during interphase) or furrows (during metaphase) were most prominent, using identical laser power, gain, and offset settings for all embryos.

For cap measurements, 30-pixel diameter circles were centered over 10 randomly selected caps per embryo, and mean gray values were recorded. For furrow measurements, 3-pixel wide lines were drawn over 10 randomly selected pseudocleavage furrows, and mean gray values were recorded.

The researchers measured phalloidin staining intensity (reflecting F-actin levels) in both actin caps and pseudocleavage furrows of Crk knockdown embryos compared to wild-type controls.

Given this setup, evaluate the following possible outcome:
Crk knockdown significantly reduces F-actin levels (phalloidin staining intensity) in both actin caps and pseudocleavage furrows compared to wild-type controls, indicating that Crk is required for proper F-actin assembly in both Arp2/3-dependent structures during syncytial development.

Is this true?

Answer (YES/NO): YES